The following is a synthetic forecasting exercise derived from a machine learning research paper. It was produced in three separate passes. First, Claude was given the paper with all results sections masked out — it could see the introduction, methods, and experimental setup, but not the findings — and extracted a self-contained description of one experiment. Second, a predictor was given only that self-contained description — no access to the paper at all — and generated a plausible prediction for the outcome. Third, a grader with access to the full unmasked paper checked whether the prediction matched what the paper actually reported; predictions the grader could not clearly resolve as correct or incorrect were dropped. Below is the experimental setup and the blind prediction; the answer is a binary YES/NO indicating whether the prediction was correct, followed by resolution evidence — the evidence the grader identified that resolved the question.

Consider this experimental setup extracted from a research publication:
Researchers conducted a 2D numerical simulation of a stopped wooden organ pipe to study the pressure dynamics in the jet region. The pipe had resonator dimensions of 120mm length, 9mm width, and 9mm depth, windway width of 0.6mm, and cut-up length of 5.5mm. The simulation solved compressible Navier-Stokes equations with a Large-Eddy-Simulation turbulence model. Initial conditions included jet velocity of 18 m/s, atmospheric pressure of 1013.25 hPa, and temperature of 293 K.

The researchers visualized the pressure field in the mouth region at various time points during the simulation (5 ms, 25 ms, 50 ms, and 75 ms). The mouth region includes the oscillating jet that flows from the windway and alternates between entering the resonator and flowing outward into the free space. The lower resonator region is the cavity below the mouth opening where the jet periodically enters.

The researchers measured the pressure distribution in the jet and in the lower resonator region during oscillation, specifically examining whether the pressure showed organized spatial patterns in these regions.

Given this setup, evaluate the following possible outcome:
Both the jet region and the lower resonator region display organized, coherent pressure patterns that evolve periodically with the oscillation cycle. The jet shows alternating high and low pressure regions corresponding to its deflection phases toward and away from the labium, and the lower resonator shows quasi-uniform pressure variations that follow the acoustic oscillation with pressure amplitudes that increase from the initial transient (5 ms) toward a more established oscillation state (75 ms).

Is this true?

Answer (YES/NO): NO